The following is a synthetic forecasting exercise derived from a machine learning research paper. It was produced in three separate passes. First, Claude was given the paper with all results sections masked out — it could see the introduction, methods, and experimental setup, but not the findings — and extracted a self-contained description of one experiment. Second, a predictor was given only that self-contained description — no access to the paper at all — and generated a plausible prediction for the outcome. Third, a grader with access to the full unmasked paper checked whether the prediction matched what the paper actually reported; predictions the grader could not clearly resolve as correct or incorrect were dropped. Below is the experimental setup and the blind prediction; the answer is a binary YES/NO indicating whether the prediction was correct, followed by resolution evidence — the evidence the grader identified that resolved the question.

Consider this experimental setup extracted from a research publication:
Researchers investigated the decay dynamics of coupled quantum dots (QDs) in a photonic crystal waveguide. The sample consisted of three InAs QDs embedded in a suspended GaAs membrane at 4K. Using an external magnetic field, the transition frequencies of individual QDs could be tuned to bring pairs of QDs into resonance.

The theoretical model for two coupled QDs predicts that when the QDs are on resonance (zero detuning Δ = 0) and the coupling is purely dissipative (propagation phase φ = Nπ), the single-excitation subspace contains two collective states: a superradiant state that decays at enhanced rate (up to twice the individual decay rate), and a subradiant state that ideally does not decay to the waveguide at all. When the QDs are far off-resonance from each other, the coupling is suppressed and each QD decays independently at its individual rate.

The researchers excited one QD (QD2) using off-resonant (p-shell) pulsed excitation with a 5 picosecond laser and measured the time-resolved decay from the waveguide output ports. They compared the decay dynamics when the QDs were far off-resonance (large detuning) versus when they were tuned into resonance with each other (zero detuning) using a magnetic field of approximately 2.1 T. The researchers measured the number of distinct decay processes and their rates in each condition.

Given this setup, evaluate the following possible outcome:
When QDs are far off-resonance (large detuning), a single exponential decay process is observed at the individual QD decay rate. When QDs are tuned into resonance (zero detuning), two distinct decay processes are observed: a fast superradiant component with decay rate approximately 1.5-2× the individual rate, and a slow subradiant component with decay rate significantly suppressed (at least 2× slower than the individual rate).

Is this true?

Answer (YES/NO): NO